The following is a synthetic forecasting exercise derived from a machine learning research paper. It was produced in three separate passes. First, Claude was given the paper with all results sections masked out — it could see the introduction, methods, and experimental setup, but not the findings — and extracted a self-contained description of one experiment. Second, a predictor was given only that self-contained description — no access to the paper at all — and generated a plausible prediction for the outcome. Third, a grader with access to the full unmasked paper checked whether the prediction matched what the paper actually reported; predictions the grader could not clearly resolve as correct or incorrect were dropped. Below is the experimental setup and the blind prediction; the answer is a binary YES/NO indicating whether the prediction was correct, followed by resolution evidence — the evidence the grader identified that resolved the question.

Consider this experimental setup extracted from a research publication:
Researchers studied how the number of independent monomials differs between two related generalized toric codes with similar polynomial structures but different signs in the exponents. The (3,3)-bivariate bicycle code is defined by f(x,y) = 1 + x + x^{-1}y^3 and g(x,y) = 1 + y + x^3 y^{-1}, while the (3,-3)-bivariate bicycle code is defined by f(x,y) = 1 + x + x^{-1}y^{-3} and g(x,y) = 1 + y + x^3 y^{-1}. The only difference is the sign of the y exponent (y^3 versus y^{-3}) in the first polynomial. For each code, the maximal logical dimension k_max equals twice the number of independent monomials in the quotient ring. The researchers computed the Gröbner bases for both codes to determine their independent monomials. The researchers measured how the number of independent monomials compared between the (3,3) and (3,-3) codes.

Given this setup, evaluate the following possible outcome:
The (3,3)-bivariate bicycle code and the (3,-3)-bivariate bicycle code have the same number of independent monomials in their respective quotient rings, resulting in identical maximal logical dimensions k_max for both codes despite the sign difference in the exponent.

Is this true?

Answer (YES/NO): NO